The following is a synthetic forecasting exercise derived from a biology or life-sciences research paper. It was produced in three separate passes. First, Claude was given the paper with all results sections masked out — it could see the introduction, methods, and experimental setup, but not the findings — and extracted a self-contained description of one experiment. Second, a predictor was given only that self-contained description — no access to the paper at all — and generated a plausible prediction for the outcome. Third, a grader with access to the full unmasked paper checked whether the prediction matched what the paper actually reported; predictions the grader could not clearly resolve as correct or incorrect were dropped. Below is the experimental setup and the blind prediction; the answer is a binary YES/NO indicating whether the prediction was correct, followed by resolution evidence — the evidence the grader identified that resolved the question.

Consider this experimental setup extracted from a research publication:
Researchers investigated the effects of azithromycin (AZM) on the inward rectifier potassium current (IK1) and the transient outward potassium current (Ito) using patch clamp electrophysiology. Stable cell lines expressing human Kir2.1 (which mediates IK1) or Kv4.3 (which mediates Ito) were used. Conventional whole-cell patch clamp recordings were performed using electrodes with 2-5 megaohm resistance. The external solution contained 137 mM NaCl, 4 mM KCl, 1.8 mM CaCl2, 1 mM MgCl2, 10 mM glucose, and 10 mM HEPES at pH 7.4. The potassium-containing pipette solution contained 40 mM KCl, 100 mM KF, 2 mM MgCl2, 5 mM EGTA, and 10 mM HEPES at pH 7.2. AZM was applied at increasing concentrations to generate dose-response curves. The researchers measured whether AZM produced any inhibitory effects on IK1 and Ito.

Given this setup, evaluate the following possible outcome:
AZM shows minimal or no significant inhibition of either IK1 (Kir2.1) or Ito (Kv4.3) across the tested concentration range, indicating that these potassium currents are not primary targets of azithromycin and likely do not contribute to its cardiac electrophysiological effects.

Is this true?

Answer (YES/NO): YES